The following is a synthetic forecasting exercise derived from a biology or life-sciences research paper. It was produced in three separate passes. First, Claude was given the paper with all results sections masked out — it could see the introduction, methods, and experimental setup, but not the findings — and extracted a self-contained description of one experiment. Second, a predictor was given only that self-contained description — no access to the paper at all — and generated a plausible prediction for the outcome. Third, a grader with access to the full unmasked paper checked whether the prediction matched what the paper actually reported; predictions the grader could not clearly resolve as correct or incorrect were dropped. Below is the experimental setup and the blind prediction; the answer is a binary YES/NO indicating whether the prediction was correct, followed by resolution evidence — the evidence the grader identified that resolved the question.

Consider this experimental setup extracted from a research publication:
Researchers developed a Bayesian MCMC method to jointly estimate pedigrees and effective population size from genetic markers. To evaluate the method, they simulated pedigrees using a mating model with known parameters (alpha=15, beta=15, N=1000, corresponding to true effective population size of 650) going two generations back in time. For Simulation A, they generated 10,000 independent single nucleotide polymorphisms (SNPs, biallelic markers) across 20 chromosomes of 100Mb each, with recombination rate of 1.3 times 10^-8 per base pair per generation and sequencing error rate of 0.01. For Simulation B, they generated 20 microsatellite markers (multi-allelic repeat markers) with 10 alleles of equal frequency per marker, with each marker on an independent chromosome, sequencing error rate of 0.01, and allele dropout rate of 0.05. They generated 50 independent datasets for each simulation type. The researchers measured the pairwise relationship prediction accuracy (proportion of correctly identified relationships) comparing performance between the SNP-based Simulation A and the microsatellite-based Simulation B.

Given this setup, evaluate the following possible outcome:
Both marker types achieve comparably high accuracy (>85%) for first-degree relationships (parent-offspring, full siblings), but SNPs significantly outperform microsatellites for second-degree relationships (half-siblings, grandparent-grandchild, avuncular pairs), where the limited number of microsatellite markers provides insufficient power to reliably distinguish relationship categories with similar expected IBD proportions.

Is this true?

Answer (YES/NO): NO